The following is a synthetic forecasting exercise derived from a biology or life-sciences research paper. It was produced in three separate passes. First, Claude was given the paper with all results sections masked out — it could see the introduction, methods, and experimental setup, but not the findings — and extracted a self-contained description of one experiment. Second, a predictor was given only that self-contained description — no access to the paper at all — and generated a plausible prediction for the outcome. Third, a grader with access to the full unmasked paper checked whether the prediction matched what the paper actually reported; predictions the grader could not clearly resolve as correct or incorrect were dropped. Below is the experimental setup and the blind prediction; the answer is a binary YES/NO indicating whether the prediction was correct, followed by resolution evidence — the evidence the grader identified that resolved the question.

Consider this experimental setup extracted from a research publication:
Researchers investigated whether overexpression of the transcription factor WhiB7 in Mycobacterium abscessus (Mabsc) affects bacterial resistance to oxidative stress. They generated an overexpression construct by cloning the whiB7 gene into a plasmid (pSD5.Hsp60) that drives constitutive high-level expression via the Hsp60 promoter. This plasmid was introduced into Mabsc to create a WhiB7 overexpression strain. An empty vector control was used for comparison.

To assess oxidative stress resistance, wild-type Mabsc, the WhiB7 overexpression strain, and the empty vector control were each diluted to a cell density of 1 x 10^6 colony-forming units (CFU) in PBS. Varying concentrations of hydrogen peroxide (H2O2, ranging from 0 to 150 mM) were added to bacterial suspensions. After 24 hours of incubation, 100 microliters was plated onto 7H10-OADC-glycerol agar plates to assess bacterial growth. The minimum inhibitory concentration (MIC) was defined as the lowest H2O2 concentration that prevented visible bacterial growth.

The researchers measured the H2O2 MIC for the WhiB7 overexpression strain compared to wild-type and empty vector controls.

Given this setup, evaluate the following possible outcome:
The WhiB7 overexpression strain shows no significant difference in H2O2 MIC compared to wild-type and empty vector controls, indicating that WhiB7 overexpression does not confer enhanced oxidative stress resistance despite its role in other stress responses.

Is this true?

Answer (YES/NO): NO